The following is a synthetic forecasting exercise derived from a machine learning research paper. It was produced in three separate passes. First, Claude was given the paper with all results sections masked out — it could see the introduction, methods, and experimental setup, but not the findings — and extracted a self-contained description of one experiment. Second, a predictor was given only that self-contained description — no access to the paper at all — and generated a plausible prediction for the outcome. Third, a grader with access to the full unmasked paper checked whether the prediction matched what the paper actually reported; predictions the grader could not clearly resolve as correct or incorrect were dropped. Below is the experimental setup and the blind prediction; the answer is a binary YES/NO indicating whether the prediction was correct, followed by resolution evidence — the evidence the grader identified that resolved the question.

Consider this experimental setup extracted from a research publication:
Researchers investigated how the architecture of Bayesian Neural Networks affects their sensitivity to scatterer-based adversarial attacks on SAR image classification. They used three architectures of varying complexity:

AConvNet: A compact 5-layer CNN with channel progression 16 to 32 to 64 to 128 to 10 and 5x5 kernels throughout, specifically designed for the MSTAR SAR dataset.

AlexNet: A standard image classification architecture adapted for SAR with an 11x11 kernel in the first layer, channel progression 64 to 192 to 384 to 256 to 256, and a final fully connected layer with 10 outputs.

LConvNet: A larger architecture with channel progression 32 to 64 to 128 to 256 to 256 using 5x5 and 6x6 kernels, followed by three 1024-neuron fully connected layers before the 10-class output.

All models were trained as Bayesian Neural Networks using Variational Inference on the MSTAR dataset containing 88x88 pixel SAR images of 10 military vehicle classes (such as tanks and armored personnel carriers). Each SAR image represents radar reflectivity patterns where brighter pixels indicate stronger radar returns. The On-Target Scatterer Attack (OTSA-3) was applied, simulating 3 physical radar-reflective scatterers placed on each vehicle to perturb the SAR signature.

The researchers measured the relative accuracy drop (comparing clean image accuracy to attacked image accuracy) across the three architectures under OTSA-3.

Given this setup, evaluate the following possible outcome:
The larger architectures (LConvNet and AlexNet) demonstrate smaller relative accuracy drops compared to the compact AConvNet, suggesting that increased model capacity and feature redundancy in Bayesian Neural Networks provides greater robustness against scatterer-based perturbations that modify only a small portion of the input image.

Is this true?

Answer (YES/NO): YES